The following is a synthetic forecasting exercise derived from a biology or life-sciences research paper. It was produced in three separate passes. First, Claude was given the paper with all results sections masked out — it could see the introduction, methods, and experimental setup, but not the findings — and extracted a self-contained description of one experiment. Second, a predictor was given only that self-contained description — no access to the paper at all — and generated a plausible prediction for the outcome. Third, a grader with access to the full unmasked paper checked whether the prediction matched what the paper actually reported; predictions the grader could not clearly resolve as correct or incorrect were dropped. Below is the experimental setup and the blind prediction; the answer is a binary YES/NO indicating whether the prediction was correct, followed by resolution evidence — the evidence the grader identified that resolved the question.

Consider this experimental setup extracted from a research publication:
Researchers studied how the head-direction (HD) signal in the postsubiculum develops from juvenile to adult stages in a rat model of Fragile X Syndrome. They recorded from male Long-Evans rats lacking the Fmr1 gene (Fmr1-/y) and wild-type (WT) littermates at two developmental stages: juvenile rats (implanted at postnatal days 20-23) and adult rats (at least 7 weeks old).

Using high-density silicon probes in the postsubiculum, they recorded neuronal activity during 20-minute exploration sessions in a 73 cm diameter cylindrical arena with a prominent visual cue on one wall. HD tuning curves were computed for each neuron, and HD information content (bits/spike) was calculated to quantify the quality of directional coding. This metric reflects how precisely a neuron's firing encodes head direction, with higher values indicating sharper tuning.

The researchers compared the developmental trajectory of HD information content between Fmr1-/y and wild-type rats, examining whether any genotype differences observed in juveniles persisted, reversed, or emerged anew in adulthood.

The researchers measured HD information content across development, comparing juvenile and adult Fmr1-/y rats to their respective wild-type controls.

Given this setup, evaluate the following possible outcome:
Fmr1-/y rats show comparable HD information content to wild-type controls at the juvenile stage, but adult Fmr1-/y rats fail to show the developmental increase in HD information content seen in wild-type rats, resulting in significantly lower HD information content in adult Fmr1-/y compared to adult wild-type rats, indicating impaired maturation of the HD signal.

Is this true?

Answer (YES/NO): NO